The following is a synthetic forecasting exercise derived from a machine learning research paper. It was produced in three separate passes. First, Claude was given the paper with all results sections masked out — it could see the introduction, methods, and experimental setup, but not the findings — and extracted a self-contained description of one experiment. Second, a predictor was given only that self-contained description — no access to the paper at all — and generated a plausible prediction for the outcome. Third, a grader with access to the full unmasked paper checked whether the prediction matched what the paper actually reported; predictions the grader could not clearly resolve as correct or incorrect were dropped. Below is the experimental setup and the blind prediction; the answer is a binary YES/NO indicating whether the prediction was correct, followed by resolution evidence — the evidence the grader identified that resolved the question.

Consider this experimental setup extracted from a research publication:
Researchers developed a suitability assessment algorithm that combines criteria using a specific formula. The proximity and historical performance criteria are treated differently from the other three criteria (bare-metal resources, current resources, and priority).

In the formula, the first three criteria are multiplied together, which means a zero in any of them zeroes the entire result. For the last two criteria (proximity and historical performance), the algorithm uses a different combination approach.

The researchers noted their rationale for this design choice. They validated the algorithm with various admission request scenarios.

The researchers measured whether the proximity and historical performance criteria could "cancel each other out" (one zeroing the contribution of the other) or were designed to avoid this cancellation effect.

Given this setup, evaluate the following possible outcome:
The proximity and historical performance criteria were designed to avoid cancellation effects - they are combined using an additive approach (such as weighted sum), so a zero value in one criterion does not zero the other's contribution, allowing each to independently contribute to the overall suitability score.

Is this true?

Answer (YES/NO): YES